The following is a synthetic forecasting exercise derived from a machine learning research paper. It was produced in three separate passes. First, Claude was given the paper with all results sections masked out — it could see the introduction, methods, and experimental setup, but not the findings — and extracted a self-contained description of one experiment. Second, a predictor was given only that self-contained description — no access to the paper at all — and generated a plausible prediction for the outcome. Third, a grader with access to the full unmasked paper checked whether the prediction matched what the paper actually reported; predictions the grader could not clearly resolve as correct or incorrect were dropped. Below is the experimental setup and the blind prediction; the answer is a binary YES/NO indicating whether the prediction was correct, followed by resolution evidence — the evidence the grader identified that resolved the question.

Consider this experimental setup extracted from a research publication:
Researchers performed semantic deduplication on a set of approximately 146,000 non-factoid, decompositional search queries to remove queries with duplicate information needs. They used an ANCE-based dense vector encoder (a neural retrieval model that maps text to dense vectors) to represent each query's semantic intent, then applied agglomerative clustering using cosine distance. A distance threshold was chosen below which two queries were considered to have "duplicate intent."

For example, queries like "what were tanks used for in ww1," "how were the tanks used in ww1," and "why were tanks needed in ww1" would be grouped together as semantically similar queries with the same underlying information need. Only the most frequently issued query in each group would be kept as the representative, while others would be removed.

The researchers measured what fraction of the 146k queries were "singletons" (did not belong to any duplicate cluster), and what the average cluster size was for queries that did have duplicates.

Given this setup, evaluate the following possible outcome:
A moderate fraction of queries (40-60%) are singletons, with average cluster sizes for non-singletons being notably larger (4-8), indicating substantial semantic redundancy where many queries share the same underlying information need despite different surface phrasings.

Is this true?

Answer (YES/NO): NO